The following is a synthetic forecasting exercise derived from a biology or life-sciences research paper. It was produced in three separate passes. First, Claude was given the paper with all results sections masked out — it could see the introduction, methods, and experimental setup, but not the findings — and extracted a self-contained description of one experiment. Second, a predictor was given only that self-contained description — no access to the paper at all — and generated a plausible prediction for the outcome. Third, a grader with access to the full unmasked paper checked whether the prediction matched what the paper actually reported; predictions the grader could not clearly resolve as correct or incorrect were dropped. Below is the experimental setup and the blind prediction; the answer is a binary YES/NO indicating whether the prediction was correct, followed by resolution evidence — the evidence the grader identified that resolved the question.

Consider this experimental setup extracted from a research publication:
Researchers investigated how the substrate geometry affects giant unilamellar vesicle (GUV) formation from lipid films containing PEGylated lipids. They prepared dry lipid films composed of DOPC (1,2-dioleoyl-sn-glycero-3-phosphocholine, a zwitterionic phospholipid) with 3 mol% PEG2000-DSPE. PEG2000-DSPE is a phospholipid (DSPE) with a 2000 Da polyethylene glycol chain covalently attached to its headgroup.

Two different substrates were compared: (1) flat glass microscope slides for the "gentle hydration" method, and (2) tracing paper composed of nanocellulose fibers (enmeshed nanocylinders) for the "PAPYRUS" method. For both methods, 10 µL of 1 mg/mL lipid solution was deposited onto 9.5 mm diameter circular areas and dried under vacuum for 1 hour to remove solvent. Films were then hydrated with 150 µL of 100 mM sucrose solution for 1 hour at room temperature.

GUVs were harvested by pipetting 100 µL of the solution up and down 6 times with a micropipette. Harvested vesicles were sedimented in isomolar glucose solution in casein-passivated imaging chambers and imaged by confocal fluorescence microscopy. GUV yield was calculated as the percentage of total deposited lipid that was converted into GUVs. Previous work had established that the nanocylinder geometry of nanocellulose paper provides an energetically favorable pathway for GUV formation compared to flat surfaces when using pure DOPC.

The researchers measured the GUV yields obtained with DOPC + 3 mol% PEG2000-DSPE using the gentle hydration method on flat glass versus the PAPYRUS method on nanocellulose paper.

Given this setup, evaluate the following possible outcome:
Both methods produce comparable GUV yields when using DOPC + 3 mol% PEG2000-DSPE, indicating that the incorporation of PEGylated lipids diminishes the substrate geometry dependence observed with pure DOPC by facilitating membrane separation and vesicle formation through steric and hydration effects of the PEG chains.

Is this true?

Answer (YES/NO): NO